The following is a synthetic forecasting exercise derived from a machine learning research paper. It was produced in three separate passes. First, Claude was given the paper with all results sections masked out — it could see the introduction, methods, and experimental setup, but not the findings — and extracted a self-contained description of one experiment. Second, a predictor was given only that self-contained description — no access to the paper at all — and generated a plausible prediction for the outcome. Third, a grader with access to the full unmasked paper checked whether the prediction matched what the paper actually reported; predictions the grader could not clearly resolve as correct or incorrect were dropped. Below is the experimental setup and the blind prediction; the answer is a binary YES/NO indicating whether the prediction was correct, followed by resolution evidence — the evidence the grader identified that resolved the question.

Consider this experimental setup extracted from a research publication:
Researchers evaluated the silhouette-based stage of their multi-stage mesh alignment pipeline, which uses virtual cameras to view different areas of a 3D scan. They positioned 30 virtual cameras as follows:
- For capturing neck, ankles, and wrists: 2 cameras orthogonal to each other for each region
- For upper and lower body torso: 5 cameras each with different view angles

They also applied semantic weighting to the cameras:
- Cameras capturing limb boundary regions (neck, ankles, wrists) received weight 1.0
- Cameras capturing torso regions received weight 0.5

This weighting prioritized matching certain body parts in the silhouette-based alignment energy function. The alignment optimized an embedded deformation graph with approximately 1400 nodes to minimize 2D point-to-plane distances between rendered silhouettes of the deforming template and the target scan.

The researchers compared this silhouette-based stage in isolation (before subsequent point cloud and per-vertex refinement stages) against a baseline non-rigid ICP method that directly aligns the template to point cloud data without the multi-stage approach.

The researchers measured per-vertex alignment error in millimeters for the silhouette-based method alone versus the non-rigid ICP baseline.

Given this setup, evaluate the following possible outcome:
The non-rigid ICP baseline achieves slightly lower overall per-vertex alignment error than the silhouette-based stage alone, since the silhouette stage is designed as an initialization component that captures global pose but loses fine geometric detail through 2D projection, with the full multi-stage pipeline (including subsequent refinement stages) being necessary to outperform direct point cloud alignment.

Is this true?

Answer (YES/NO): YES